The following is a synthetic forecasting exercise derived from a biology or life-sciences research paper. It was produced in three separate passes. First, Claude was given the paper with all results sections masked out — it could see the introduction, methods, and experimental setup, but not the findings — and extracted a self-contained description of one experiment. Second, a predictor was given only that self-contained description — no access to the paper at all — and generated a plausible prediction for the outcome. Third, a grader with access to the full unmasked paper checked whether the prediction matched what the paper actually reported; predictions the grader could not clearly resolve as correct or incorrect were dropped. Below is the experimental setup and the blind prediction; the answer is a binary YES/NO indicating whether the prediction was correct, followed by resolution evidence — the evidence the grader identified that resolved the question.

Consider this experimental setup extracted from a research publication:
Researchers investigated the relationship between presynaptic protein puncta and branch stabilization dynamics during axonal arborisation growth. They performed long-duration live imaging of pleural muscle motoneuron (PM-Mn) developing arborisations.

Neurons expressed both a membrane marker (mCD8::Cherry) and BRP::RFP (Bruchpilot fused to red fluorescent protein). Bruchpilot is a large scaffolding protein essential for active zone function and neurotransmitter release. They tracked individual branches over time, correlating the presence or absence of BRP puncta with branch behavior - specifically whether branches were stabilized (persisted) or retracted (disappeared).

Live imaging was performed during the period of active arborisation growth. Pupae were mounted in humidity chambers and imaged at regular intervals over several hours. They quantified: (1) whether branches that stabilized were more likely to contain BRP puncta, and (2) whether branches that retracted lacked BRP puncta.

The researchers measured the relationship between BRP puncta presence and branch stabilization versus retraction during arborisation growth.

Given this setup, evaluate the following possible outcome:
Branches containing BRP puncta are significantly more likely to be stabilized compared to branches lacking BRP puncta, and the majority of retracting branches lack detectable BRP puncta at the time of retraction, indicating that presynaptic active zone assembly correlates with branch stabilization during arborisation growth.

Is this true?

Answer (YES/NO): YES